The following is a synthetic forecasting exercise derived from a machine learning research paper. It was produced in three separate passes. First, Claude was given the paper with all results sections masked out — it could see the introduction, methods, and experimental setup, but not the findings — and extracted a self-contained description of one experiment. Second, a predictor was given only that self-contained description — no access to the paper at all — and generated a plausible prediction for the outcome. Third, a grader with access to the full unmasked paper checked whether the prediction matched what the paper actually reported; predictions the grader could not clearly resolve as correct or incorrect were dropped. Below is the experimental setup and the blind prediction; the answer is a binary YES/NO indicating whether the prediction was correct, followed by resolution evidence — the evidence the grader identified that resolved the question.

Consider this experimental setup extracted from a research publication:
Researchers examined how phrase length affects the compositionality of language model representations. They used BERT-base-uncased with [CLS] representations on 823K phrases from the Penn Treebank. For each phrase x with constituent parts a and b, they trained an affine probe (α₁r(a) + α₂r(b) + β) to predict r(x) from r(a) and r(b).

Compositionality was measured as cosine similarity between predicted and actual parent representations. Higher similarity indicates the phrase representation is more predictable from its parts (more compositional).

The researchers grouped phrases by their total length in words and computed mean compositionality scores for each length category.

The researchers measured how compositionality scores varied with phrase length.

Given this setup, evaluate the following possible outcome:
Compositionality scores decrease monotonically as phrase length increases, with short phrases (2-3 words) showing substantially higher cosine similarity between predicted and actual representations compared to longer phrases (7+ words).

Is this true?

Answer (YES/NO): NO